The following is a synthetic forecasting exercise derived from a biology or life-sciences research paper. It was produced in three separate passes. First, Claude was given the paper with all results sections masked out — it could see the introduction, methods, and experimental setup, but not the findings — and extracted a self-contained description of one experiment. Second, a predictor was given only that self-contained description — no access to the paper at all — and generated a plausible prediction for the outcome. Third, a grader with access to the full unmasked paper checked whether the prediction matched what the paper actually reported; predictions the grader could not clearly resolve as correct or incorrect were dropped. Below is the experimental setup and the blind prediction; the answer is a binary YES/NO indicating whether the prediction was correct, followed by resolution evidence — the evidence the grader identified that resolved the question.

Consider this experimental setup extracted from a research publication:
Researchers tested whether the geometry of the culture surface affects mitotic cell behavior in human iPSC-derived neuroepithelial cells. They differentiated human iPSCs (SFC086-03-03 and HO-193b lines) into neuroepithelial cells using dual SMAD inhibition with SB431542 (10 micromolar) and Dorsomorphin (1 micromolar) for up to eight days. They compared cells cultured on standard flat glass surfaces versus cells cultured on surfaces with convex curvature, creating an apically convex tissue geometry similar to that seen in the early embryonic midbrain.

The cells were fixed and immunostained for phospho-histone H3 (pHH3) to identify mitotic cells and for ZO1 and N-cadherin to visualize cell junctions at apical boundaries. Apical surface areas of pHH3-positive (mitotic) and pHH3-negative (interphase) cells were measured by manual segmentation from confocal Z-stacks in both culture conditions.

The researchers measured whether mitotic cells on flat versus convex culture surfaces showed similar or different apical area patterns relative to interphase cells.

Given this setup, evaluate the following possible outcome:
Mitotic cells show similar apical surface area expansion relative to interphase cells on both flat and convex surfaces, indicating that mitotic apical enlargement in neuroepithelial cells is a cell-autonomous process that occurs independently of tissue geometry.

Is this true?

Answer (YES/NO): NO